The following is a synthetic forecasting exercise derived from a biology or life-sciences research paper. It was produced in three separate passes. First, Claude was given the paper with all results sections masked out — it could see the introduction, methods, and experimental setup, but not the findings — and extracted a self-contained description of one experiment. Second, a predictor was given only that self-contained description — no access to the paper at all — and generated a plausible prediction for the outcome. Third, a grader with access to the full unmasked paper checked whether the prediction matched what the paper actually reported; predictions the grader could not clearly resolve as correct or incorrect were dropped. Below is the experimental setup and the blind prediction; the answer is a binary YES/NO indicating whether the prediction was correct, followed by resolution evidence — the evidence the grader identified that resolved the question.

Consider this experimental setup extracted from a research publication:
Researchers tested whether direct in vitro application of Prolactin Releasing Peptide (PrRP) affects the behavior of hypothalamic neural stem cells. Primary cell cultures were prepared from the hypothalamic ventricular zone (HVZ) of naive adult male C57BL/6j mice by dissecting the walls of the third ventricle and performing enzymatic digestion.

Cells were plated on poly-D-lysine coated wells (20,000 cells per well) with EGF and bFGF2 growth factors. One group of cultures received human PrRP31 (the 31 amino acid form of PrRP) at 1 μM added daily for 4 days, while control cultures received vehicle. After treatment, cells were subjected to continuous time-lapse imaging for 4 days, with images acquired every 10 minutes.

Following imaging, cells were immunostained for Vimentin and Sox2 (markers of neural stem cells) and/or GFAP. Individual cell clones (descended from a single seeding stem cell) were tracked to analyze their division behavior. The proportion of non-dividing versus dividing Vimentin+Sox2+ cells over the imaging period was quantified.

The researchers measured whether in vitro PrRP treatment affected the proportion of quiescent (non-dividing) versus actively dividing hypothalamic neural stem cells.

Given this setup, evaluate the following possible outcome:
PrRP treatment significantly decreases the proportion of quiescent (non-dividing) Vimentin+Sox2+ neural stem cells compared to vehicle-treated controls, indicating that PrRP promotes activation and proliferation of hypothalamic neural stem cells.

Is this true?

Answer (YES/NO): NO